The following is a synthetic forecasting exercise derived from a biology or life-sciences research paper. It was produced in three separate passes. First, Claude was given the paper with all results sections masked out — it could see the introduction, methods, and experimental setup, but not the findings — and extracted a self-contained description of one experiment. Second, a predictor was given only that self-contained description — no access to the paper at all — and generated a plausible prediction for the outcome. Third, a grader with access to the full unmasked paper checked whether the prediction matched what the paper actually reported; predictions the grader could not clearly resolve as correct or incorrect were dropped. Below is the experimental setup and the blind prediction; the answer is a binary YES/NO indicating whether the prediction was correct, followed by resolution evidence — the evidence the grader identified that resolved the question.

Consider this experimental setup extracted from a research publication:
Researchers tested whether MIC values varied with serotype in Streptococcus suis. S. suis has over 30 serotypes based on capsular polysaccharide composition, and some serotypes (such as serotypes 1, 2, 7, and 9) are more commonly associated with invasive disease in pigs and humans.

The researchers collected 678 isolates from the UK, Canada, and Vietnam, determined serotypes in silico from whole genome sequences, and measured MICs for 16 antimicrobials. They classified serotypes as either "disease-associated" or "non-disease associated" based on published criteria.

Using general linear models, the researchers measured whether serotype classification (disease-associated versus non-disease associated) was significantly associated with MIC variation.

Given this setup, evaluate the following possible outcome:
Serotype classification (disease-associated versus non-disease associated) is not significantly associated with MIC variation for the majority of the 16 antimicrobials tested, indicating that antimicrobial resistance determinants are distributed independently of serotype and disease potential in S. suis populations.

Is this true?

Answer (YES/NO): NO